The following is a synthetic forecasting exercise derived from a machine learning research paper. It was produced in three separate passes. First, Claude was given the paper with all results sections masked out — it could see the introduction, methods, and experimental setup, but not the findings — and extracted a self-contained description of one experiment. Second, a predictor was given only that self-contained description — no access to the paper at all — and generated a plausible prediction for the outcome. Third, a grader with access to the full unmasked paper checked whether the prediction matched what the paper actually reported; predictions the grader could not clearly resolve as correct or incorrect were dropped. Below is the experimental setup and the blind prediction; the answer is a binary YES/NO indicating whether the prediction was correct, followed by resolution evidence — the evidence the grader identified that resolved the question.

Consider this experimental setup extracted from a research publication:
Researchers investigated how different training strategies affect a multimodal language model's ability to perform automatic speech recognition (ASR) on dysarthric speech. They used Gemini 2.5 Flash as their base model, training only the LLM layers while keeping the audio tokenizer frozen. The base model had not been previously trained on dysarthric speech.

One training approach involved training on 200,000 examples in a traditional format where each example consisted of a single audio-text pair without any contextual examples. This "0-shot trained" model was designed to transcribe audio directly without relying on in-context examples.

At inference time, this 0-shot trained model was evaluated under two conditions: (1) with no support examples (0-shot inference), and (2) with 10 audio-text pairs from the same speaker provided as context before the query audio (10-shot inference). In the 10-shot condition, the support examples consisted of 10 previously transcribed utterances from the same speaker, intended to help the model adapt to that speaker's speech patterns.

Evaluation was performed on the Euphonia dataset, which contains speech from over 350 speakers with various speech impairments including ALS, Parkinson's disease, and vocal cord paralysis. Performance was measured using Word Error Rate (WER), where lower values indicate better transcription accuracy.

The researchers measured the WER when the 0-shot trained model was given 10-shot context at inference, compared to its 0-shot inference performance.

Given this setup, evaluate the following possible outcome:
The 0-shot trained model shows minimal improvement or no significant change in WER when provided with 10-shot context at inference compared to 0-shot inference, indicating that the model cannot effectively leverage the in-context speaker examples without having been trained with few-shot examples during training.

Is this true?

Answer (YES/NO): NO